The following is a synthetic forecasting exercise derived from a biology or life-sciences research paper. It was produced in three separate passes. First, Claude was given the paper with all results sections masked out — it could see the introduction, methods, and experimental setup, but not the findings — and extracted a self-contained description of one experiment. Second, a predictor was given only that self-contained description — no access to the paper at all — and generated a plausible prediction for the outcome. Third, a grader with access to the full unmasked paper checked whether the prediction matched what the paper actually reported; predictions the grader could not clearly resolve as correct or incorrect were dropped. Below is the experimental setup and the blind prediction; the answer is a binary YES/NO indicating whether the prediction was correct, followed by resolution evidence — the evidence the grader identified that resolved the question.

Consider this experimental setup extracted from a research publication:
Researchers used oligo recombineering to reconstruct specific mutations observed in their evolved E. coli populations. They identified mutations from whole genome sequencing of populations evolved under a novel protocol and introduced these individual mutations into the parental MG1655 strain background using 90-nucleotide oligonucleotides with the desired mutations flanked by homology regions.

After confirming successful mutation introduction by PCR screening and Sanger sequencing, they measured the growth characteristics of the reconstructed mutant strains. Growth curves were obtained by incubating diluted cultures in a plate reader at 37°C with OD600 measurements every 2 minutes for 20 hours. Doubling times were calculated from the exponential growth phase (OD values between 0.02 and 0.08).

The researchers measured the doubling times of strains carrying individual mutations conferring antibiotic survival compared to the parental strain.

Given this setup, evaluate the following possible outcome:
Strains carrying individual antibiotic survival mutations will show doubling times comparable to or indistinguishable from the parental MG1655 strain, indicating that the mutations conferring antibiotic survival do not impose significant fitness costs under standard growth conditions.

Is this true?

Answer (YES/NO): NO